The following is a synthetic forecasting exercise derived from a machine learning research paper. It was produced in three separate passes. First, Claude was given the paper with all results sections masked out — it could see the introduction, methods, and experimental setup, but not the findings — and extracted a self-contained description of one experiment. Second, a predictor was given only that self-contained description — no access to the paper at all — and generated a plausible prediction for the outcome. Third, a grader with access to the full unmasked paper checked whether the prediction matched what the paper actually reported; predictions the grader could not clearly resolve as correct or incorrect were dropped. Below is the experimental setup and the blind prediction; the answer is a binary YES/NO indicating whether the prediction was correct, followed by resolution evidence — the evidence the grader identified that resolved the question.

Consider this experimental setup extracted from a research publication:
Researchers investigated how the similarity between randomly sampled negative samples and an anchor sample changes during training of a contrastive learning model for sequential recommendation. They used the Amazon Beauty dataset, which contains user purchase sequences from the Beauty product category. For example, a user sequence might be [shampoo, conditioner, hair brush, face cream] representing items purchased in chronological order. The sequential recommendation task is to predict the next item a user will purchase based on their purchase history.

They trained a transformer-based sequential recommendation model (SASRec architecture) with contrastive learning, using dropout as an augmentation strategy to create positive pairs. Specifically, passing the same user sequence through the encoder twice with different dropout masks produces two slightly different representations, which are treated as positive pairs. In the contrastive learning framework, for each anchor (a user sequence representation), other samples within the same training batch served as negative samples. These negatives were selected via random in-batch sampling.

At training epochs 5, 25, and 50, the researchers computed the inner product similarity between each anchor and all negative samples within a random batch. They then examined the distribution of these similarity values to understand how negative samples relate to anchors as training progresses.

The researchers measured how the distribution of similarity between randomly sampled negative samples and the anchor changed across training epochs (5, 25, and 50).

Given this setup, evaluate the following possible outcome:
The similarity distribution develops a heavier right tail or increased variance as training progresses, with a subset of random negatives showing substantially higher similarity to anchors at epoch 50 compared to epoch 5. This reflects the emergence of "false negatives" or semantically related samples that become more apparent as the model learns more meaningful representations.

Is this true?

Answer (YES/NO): NO